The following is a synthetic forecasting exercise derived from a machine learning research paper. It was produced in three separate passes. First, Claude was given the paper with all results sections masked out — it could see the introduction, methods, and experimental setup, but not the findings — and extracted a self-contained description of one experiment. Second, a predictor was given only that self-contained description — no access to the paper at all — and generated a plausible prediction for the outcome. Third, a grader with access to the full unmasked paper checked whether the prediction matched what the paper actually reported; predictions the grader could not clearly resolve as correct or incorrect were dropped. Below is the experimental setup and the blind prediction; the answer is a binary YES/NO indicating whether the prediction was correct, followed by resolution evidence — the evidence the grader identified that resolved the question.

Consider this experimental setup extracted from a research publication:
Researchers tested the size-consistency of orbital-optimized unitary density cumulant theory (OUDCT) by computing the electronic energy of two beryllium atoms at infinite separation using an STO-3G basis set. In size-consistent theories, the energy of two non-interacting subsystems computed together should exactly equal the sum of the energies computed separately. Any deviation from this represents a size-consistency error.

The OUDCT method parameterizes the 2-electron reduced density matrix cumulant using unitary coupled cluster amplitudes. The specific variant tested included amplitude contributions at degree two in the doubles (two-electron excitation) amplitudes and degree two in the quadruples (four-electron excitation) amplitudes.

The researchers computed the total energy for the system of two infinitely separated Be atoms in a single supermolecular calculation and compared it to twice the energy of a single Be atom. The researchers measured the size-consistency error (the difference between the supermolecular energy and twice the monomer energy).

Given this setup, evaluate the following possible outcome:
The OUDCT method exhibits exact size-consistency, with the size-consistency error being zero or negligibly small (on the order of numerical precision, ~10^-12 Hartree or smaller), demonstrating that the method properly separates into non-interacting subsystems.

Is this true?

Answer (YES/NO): NO